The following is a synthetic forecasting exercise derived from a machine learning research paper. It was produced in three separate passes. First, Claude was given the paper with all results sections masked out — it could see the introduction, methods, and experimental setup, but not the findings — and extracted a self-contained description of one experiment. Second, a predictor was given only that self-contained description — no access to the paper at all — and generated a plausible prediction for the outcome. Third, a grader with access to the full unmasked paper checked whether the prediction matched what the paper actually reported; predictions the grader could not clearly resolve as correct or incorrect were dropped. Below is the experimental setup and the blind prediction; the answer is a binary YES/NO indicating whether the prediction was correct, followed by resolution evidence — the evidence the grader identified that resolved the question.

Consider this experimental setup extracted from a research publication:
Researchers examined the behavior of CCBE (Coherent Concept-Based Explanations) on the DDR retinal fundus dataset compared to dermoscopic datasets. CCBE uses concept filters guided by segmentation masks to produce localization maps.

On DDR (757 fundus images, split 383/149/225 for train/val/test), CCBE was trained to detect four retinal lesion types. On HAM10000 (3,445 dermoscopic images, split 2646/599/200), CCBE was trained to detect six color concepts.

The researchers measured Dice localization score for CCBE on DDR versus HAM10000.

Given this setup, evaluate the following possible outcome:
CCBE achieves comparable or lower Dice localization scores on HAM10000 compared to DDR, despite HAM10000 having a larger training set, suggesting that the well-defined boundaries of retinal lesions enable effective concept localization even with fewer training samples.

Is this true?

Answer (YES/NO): NO